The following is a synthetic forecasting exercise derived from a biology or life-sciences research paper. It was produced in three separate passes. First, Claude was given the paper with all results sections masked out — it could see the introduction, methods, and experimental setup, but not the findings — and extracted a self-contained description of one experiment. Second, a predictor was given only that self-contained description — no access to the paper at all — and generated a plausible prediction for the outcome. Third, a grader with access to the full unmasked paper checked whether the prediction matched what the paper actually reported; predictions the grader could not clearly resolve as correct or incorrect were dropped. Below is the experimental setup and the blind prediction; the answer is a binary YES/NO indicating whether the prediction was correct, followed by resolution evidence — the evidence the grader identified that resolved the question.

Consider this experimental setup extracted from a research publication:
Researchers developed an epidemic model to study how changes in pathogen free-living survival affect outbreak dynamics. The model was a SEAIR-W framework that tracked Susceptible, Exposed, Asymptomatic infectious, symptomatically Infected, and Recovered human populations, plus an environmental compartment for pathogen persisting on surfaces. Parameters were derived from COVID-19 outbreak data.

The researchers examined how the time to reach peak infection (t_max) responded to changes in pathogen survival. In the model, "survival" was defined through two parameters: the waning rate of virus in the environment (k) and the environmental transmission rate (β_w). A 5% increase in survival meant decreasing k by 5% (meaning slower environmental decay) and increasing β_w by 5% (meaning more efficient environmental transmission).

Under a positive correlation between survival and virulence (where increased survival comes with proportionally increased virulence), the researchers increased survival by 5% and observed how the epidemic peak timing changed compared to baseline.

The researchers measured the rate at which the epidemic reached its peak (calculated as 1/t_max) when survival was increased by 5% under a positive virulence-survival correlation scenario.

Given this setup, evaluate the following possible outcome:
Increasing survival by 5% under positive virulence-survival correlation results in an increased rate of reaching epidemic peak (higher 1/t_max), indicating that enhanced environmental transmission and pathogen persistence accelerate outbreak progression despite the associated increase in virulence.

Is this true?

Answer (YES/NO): YES